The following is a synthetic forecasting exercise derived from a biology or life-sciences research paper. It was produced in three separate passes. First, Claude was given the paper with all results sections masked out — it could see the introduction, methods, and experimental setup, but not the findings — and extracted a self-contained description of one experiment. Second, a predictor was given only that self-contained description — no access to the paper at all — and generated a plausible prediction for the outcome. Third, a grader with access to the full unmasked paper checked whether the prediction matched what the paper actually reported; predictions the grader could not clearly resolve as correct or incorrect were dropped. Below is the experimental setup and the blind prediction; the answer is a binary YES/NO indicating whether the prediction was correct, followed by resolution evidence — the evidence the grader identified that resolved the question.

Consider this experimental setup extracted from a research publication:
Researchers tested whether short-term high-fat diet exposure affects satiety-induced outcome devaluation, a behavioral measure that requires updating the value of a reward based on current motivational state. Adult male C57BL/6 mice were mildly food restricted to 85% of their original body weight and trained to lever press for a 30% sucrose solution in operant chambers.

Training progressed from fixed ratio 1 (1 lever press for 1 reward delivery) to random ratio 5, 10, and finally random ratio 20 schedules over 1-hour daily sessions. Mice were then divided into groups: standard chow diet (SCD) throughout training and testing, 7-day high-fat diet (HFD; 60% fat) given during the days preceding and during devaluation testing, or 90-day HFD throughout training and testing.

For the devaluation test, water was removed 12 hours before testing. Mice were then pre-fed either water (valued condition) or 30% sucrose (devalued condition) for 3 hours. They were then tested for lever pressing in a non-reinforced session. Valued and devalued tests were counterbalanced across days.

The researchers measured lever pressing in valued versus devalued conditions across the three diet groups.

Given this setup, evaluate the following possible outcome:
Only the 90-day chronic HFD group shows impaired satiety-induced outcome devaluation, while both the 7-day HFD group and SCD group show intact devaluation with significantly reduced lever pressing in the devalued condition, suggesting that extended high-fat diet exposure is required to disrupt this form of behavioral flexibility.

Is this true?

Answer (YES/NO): NO